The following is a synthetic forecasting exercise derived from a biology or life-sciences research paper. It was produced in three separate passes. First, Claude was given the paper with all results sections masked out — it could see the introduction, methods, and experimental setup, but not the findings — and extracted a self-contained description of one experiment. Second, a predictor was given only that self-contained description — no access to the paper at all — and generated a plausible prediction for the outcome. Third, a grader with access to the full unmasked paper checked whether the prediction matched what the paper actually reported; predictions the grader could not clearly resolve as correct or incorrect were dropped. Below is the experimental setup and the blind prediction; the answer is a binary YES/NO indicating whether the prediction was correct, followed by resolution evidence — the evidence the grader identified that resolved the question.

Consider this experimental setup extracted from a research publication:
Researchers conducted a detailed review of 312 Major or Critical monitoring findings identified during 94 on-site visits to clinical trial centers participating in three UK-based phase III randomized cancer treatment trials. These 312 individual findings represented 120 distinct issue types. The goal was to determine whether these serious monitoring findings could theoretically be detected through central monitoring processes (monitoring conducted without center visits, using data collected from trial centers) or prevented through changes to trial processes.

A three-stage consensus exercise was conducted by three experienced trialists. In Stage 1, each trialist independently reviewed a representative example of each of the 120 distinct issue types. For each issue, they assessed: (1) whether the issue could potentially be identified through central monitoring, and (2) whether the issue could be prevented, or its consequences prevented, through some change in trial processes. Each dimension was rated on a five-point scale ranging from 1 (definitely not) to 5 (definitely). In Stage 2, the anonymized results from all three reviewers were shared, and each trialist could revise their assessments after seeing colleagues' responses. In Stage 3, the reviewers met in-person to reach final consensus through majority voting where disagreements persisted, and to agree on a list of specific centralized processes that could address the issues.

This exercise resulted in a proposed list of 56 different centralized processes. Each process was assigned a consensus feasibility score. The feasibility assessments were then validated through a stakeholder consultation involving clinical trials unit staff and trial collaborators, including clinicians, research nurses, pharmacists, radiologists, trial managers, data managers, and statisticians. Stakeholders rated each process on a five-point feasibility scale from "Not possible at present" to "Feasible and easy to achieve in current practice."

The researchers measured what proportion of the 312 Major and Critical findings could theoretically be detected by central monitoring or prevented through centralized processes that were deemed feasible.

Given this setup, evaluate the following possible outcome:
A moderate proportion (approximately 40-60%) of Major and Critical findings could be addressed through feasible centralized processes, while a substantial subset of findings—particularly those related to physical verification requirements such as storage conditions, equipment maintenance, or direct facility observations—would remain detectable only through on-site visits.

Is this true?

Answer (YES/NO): NO